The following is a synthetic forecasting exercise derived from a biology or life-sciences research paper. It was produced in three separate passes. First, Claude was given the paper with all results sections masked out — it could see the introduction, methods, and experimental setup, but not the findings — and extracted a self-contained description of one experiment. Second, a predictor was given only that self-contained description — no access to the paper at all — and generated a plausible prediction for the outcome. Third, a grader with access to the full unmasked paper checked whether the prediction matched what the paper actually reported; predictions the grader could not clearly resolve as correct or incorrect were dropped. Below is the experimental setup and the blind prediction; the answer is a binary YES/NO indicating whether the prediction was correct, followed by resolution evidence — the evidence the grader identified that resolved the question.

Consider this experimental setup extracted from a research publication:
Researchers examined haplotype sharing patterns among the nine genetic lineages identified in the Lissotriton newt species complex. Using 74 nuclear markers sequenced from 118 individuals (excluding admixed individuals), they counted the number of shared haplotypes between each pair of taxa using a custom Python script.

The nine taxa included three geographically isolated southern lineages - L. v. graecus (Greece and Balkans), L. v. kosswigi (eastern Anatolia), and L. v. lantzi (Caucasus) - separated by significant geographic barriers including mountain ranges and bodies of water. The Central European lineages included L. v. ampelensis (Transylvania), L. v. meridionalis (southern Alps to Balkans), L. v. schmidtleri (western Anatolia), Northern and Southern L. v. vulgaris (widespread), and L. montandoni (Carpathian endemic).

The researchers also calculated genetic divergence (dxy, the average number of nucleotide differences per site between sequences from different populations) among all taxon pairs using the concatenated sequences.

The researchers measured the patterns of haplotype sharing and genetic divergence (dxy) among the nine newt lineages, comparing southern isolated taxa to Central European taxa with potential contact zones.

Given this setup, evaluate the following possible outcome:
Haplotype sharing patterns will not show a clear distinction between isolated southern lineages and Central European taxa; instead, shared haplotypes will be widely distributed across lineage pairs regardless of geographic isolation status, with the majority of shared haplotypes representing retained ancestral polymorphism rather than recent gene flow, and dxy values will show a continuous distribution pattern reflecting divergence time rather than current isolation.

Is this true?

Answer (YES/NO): NO